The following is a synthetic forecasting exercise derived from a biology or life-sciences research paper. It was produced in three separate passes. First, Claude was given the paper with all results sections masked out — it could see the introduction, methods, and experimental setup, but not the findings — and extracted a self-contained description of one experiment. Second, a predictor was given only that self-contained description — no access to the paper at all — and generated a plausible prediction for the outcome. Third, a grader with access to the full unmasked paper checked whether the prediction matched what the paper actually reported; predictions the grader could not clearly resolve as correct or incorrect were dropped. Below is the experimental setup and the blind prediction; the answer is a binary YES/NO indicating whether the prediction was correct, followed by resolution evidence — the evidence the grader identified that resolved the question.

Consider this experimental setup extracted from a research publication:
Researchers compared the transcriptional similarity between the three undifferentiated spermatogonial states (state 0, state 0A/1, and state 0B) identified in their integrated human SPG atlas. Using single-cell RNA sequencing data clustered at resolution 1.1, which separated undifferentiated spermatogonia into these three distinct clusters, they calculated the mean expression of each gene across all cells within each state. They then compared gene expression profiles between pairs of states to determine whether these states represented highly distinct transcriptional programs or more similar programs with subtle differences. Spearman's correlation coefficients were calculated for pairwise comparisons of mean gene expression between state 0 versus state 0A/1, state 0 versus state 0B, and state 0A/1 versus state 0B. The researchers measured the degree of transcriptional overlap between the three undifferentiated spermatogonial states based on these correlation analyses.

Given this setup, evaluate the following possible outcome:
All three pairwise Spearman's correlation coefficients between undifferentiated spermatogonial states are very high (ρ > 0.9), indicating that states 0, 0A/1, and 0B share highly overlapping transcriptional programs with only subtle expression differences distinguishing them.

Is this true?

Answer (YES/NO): YES